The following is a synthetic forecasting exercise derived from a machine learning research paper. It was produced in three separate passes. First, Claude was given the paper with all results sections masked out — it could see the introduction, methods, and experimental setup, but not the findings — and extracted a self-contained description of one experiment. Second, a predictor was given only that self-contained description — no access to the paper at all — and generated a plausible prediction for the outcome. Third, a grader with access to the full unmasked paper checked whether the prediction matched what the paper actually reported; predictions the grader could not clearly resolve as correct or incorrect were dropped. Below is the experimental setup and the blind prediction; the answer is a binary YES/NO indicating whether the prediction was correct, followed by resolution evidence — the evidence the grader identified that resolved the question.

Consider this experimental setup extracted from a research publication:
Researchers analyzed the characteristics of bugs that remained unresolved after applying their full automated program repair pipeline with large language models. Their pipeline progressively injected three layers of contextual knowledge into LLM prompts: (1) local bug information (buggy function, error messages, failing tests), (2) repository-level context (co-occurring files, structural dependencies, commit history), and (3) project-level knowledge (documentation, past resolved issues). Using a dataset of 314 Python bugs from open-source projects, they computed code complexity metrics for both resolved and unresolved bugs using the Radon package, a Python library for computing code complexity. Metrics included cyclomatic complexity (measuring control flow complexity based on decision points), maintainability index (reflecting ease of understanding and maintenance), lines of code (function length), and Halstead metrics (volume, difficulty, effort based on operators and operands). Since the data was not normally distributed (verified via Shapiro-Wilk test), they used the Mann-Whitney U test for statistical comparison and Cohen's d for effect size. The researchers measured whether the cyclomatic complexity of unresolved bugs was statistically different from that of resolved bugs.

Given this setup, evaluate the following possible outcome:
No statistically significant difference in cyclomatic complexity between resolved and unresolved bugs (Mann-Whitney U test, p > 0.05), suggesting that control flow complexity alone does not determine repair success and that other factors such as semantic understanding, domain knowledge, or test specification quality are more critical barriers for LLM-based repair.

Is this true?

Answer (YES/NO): NO